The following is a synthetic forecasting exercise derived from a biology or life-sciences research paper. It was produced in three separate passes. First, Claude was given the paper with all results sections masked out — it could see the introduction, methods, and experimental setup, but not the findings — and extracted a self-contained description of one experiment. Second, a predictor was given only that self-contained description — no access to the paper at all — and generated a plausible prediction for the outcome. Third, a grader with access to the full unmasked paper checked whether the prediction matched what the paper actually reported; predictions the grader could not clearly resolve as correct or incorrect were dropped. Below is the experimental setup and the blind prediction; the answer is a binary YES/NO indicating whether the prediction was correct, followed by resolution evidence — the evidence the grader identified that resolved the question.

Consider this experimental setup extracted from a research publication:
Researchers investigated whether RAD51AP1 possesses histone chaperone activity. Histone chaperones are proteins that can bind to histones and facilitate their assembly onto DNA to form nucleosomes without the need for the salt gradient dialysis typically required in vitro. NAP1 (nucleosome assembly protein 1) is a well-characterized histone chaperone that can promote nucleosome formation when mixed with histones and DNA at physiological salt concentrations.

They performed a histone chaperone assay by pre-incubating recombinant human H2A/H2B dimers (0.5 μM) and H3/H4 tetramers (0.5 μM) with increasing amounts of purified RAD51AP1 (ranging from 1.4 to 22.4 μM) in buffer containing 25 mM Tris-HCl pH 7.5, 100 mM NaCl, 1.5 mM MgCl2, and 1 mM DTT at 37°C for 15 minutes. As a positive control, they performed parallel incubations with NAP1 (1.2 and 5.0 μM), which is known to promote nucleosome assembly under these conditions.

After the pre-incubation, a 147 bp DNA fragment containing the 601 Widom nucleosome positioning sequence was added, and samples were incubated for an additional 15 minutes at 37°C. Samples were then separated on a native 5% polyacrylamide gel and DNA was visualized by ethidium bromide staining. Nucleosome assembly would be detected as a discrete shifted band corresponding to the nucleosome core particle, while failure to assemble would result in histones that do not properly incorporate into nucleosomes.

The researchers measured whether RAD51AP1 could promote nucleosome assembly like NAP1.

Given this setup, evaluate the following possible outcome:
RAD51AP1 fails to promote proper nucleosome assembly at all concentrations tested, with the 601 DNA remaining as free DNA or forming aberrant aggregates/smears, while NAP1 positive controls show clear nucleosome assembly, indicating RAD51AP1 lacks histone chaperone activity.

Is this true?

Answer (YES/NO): YES